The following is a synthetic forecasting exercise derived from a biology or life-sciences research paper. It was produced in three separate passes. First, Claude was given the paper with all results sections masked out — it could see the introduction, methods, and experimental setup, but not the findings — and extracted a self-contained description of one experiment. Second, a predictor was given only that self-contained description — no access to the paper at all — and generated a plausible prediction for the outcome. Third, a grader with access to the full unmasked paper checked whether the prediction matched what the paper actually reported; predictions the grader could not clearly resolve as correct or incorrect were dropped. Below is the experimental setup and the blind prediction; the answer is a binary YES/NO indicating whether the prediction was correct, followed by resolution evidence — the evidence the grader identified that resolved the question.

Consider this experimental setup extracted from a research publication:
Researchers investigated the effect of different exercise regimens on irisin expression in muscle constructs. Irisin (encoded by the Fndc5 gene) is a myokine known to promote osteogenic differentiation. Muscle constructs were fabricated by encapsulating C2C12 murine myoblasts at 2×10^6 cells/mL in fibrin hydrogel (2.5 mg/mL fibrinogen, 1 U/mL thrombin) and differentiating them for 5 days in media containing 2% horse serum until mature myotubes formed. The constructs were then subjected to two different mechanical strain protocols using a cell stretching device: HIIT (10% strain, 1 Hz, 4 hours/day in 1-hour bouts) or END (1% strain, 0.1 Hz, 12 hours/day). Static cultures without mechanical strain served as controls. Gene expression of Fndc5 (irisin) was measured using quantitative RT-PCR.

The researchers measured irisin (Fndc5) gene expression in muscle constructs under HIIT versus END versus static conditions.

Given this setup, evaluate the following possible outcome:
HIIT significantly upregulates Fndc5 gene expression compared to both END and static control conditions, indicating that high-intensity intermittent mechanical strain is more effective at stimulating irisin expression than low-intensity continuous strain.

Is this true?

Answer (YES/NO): NO